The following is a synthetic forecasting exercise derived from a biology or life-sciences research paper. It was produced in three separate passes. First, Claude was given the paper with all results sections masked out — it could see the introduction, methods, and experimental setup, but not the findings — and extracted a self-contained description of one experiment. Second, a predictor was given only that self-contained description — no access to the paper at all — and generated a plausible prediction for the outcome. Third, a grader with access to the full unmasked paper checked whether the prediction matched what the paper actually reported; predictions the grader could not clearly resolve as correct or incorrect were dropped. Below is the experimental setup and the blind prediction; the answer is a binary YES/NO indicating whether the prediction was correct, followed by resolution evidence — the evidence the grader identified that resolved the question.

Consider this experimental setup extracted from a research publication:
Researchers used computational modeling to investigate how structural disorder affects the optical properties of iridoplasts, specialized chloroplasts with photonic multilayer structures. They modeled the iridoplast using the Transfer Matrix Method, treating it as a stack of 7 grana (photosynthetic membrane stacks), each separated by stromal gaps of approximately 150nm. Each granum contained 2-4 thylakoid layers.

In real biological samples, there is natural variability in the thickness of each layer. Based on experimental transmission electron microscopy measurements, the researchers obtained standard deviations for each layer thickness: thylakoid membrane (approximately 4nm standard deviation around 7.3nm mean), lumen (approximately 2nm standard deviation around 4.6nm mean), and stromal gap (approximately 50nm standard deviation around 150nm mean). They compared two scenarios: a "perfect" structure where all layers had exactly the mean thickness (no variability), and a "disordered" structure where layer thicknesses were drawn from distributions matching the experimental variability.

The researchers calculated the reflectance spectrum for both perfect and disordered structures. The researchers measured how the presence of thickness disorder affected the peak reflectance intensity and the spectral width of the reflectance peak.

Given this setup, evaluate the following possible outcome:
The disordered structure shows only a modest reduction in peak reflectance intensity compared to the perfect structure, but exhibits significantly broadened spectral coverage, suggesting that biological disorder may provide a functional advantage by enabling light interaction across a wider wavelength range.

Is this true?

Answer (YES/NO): NO